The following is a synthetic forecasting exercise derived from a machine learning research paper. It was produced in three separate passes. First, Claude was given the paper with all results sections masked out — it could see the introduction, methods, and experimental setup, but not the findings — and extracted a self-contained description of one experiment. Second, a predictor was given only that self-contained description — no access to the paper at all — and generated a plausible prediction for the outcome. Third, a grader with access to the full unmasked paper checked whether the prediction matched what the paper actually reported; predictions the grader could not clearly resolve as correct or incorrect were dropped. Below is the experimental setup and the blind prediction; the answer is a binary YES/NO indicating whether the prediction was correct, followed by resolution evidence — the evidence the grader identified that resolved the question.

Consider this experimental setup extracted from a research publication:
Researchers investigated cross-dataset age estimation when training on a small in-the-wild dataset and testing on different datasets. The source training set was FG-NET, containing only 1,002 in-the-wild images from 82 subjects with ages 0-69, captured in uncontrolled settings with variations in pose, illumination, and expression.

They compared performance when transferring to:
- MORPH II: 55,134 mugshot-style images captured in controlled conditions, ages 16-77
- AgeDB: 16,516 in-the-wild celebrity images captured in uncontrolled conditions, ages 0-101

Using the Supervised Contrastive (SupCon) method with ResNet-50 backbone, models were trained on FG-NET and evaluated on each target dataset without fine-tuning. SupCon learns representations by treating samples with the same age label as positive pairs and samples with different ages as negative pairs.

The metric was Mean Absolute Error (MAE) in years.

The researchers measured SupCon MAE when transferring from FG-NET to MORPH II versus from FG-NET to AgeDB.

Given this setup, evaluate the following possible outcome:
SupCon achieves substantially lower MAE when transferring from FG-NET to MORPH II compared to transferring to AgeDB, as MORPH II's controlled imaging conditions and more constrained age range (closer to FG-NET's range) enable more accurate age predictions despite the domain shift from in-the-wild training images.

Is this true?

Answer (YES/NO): YES